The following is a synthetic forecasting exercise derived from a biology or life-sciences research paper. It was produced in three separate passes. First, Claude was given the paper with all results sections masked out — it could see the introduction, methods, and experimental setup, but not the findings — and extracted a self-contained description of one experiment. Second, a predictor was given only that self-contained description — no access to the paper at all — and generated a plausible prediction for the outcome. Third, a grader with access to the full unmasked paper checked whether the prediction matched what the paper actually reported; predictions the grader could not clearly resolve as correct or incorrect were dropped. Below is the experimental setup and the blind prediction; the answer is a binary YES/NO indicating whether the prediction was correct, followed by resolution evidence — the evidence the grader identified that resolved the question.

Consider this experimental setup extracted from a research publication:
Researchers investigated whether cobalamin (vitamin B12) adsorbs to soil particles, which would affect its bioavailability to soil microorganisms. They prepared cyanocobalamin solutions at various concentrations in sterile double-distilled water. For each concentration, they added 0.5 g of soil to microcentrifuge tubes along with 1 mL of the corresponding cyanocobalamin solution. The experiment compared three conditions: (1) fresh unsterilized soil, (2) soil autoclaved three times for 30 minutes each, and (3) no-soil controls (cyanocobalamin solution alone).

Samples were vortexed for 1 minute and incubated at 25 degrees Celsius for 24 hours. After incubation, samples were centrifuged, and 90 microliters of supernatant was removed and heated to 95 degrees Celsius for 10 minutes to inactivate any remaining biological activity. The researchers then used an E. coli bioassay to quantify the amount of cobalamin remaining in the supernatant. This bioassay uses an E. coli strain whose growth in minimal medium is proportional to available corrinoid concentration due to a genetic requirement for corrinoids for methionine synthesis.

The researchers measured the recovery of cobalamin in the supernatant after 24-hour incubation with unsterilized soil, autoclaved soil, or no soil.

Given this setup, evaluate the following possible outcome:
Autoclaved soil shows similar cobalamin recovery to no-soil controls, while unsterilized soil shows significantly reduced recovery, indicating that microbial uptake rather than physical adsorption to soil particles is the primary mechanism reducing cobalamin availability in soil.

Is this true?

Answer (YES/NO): NO